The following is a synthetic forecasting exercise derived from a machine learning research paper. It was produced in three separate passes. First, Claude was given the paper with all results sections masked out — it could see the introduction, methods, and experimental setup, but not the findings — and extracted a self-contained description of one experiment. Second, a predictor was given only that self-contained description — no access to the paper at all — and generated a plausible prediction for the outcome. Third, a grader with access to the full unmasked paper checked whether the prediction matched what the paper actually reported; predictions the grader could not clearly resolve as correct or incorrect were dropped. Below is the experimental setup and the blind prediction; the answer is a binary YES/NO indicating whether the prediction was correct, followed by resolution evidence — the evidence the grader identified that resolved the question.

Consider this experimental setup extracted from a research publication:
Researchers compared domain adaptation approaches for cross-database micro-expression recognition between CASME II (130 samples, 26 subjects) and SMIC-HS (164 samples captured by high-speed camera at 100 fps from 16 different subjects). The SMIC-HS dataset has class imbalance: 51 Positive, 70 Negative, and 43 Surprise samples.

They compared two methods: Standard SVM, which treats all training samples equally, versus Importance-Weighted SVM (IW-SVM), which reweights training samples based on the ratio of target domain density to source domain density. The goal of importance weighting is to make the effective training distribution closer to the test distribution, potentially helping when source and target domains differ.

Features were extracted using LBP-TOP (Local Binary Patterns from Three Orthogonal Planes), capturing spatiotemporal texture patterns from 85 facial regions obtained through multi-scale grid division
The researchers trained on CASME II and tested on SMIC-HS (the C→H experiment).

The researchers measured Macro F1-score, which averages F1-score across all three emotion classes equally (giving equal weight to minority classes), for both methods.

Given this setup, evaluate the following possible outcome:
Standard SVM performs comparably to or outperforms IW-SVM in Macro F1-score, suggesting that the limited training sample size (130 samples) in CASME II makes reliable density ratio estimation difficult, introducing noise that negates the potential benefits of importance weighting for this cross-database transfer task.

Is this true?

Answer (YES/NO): YES